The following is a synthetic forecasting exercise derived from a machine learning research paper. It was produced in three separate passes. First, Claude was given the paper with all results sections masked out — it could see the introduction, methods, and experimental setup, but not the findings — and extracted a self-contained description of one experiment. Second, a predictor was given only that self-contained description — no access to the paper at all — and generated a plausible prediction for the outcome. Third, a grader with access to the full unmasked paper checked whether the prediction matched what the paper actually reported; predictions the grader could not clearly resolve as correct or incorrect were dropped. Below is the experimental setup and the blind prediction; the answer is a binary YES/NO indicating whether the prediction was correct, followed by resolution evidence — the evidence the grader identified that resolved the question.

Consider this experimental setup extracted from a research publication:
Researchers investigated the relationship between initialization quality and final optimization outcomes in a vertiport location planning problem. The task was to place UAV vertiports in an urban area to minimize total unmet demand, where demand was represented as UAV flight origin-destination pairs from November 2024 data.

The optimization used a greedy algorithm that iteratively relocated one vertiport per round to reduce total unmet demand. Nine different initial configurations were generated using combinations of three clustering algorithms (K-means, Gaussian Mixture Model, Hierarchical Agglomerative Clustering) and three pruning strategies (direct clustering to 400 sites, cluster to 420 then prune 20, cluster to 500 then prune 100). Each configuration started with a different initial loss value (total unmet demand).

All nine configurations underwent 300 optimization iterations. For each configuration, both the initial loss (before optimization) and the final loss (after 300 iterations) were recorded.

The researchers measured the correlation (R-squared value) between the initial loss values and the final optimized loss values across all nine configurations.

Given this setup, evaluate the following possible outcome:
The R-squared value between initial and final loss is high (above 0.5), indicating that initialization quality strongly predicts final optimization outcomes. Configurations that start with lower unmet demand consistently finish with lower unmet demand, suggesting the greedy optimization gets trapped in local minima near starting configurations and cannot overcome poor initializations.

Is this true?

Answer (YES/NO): YES